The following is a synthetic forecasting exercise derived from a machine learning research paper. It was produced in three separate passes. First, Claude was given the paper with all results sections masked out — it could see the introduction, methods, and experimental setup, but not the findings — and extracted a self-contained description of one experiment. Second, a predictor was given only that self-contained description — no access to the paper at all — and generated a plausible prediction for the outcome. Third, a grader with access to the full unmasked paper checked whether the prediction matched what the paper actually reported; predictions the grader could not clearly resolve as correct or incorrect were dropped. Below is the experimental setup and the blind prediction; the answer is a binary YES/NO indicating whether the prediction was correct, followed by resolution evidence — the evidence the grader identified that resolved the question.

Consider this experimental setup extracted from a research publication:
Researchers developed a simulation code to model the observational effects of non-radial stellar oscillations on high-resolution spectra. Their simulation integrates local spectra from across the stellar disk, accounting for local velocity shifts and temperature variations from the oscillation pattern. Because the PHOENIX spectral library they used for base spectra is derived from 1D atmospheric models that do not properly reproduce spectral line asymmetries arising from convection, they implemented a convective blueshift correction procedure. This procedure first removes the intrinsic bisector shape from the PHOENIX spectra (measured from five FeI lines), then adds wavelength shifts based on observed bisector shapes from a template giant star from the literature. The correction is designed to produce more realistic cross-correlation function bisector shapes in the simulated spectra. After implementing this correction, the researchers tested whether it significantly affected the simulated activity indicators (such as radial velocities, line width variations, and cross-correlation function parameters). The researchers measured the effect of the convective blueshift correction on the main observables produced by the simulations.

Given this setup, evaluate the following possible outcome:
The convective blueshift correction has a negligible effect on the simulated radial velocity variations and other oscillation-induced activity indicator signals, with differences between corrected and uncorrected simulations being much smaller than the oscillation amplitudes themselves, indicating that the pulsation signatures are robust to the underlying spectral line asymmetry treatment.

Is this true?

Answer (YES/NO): YES